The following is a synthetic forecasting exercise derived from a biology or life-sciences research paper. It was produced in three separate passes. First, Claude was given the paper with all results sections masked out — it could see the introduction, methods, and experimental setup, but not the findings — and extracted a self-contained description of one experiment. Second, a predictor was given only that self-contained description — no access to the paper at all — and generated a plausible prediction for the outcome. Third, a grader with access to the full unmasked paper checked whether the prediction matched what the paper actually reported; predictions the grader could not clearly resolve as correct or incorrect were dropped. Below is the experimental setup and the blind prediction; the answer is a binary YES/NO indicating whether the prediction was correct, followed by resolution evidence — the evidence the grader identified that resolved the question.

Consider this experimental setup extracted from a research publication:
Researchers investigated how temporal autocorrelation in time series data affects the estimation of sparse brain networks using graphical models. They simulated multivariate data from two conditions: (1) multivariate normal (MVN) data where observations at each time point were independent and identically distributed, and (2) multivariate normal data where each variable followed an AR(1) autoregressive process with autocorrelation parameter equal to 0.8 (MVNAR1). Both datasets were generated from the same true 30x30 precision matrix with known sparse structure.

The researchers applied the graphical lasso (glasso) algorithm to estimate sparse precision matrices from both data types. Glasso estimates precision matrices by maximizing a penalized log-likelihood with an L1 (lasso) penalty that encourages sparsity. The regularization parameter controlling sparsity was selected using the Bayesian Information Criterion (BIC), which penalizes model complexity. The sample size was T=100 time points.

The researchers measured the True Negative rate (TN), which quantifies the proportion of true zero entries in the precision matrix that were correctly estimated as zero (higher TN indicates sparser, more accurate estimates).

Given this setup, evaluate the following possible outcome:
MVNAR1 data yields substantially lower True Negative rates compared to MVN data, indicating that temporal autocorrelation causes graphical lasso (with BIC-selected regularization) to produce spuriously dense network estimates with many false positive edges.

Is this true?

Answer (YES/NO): YES